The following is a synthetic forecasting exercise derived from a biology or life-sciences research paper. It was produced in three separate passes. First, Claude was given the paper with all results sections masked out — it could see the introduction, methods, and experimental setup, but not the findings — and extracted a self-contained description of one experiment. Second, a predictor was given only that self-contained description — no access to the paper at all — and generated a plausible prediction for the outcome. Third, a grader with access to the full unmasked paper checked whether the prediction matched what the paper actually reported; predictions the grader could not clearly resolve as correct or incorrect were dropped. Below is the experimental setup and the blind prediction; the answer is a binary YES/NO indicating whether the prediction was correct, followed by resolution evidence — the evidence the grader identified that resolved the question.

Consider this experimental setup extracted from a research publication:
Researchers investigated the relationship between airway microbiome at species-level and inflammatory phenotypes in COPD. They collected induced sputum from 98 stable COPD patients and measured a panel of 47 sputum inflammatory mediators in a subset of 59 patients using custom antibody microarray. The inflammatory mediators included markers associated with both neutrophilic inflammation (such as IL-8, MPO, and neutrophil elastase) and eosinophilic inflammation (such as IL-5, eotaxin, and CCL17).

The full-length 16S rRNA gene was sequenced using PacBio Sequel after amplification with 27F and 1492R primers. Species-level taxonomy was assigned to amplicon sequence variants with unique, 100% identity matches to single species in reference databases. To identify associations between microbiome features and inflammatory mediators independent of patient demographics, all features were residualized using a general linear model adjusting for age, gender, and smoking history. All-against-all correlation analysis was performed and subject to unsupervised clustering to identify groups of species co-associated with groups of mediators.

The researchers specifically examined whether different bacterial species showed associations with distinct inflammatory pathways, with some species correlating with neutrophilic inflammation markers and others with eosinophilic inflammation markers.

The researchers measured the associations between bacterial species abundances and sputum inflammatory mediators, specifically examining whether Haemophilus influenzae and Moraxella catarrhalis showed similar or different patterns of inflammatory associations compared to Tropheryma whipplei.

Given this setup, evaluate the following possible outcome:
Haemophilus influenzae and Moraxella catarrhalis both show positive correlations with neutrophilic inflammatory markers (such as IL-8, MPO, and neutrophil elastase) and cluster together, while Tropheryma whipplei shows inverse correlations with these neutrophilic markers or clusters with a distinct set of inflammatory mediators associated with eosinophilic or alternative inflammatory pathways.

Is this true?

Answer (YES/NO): YES